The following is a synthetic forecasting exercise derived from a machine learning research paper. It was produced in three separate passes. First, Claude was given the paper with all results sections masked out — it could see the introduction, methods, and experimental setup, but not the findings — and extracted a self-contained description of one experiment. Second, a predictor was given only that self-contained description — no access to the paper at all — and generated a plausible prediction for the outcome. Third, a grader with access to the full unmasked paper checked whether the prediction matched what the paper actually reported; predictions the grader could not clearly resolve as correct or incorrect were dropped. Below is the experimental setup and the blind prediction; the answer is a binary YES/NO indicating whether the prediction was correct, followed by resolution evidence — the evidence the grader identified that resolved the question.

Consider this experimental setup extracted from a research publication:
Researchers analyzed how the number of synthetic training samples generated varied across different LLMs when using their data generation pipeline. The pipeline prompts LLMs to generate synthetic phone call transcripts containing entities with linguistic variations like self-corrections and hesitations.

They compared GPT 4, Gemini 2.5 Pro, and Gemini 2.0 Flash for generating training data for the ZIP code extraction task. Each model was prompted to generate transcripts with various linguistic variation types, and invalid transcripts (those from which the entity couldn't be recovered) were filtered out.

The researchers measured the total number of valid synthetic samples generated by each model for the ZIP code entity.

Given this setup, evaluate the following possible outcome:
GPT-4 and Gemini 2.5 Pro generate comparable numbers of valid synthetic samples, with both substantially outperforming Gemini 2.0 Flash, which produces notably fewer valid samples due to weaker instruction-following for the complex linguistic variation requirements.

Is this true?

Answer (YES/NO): NO